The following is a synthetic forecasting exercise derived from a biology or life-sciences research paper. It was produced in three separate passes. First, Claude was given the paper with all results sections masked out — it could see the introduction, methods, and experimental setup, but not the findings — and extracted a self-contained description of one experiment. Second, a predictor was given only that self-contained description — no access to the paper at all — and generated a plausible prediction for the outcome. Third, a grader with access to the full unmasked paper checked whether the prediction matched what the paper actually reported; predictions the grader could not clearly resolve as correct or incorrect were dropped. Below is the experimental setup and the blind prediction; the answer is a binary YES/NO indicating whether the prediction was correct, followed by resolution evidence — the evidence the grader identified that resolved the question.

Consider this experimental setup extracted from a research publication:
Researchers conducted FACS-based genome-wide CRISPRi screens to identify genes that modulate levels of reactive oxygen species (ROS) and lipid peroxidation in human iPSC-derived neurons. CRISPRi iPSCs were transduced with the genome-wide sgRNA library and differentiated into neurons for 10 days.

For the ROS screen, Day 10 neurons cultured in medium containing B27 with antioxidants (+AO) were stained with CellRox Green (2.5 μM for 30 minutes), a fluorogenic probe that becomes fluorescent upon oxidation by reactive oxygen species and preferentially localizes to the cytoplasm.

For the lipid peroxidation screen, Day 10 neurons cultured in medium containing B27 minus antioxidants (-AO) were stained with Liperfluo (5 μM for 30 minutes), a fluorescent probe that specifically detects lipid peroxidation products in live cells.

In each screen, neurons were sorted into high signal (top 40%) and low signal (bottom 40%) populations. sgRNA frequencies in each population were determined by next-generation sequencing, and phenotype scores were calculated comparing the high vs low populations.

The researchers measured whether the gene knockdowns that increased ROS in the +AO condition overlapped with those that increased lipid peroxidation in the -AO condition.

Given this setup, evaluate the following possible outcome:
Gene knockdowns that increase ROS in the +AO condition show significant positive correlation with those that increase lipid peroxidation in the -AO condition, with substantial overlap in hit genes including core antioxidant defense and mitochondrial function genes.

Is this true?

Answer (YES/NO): NO